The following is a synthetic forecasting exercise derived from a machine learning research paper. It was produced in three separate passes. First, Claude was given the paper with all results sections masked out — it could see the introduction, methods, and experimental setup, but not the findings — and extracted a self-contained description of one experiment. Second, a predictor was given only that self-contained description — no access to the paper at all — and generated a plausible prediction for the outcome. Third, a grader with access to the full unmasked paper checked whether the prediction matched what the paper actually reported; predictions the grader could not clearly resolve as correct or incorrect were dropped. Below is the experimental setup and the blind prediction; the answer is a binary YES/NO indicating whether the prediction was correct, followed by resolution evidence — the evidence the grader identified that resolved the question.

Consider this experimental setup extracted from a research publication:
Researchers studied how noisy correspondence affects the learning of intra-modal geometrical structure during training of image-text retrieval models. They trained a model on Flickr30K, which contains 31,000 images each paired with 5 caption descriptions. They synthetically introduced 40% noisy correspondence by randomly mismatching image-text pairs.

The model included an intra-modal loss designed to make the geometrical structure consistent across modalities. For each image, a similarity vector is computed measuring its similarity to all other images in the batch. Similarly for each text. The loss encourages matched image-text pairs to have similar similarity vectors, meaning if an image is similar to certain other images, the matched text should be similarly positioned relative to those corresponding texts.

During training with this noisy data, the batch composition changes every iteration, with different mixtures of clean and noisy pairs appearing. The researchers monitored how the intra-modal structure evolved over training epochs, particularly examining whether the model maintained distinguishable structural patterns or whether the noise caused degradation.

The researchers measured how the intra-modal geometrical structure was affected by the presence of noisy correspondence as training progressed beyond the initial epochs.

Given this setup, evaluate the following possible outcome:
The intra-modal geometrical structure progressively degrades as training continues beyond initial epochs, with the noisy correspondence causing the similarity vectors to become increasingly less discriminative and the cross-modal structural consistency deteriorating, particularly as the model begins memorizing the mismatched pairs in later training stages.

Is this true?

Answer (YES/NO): YES